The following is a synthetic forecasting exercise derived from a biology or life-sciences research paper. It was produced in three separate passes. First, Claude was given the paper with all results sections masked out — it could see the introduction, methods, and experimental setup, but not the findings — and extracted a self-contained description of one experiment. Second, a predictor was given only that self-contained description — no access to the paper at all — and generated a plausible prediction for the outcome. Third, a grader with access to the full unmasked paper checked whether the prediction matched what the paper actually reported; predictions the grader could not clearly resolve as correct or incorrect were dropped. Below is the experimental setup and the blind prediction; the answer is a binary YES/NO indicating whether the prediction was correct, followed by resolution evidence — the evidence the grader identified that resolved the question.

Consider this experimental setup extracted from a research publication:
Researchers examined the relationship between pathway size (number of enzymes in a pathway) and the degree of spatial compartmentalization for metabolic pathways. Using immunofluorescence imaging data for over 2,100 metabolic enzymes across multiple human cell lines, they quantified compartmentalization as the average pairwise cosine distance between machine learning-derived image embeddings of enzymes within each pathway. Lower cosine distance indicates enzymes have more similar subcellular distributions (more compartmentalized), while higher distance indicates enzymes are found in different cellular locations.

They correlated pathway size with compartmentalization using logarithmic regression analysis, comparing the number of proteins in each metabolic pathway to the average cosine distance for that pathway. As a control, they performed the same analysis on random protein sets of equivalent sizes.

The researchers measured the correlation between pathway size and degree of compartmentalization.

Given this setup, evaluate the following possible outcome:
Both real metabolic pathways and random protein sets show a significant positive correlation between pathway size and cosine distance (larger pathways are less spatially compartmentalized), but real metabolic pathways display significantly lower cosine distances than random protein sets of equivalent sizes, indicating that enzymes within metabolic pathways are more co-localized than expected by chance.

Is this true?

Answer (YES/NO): NO